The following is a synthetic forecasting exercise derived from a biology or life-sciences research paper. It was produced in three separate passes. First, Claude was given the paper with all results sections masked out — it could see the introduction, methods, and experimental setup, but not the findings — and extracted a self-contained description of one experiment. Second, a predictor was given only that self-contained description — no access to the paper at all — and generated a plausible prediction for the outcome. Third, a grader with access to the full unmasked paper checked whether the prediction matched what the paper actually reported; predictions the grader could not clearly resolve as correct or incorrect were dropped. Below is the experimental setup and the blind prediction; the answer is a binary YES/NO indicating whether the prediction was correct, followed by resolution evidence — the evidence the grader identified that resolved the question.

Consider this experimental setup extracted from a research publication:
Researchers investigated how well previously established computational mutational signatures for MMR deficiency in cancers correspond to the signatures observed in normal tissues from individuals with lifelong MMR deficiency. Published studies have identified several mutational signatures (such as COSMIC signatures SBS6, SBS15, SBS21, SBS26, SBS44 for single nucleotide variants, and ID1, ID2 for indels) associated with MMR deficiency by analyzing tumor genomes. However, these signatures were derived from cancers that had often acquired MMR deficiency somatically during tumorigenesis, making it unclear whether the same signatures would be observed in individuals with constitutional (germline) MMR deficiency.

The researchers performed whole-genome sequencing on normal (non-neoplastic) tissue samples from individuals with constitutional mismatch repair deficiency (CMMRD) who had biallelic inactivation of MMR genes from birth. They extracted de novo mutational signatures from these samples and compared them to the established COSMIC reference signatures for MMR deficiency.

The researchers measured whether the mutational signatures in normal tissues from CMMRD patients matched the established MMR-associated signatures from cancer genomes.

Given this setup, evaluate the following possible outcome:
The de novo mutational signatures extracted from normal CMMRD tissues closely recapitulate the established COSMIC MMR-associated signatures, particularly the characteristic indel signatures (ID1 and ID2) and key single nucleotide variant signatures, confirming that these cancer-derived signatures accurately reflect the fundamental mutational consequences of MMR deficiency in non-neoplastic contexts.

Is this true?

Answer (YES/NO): NO